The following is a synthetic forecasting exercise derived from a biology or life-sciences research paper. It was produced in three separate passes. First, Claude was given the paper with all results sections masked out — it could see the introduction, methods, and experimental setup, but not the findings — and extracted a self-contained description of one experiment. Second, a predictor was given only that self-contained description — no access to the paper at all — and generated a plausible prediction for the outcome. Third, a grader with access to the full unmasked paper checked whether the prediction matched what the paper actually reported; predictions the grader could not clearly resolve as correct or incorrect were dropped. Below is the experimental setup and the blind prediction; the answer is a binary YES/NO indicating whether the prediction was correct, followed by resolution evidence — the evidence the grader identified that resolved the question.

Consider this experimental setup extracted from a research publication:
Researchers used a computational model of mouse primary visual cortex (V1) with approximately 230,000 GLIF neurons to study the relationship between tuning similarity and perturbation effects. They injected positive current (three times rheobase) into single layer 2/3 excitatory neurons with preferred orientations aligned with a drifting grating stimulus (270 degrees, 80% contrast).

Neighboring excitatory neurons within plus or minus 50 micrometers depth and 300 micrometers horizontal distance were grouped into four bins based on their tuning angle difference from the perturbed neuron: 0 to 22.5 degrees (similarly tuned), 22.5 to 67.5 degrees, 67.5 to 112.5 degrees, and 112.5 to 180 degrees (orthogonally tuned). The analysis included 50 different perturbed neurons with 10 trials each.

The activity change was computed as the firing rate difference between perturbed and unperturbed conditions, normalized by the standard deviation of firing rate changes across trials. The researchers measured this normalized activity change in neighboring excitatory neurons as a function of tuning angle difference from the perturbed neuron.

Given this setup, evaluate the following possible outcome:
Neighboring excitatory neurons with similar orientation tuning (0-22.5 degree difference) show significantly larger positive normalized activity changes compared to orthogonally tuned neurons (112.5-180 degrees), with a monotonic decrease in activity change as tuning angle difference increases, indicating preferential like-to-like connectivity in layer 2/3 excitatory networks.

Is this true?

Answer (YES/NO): NO